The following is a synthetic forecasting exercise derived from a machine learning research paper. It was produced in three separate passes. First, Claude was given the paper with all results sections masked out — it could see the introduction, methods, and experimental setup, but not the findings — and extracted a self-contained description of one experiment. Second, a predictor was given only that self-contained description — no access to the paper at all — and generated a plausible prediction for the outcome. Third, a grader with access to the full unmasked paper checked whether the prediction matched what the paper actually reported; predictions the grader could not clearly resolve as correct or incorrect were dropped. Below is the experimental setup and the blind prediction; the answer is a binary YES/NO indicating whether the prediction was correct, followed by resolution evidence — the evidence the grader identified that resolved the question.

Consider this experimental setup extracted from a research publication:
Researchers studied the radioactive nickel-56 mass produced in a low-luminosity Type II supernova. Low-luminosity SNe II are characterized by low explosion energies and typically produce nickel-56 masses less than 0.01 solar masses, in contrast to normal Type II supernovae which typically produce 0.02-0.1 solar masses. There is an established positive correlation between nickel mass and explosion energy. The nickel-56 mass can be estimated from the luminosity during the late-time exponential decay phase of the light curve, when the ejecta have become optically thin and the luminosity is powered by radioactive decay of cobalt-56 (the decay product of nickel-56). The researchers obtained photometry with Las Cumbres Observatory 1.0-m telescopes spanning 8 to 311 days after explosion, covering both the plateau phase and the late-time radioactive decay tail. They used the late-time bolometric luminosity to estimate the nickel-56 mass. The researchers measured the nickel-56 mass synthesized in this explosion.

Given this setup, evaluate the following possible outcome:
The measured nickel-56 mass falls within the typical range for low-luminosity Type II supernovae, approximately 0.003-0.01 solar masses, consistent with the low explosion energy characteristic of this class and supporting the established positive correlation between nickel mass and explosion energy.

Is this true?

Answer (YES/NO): YES